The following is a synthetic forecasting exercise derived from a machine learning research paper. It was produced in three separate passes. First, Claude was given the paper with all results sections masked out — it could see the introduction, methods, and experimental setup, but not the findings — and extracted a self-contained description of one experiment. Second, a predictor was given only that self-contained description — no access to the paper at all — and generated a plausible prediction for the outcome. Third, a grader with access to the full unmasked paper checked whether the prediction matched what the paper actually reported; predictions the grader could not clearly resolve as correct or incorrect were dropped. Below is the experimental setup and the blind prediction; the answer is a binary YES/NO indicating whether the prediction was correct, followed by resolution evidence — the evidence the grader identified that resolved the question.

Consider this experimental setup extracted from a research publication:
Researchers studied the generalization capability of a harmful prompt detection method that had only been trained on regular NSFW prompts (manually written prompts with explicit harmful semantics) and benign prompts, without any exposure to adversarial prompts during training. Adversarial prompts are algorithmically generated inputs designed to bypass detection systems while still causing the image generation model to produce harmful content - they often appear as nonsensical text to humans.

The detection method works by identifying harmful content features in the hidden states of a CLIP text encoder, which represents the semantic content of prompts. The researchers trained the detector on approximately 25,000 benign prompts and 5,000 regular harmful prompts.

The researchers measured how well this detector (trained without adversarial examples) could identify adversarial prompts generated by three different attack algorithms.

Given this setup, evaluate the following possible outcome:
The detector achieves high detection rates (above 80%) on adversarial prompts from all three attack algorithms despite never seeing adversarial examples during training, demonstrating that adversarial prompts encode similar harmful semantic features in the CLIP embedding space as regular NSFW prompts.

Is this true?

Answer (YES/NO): YES